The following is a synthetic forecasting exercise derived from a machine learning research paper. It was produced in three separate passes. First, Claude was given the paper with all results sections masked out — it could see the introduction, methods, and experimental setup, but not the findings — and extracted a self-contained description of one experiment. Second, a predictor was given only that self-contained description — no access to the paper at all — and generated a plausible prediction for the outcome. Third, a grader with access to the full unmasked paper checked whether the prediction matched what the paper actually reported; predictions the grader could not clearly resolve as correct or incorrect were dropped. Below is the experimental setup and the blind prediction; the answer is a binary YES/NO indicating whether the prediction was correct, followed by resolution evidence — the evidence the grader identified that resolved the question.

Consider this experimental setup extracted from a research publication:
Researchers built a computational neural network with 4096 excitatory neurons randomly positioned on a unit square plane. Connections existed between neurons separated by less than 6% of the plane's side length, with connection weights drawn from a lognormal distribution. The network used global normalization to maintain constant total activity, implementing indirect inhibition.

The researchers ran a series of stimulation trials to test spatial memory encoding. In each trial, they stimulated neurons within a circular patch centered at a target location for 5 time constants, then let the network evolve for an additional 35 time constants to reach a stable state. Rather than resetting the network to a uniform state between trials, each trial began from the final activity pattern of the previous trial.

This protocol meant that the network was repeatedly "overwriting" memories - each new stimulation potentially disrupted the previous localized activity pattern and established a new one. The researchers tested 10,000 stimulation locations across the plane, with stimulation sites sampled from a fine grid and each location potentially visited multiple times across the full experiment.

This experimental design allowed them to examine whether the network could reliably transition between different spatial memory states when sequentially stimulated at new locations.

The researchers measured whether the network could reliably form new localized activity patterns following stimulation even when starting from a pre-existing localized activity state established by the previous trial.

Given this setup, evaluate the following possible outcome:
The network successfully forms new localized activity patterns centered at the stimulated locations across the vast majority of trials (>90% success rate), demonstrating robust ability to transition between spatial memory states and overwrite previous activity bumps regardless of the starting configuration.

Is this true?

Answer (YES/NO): NO